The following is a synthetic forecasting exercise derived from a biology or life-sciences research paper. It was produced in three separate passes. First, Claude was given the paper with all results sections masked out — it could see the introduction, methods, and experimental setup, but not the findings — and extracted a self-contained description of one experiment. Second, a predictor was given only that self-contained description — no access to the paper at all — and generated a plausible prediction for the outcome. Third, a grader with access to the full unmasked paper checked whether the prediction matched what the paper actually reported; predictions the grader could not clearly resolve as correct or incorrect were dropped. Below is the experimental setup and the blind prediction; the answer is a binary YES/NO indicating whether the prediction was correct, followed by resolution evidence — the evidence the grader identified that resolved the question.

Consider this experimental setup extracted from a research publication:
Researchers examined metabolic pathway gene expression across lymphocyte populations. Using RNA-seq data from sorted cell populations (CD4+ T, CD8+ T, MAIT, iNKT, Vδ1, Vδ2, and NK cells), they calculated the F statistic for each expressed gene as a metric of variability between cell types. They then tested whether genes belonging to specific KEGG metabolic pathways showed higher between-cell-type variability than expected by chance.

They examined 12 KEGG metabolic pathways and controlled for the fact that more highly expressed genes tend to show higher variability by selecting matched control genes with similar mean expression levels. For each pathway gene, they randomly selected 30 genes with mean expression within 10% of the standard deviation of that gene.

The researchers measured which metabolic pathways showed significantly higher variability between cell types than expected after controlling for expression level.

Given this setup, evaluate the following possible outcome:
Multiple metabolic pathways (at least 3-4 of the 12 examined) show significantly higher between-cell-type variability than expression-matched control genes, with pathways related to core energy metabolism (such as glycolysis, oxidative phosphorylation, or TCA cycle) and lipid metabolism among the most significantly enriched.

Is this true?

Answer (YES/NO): NO